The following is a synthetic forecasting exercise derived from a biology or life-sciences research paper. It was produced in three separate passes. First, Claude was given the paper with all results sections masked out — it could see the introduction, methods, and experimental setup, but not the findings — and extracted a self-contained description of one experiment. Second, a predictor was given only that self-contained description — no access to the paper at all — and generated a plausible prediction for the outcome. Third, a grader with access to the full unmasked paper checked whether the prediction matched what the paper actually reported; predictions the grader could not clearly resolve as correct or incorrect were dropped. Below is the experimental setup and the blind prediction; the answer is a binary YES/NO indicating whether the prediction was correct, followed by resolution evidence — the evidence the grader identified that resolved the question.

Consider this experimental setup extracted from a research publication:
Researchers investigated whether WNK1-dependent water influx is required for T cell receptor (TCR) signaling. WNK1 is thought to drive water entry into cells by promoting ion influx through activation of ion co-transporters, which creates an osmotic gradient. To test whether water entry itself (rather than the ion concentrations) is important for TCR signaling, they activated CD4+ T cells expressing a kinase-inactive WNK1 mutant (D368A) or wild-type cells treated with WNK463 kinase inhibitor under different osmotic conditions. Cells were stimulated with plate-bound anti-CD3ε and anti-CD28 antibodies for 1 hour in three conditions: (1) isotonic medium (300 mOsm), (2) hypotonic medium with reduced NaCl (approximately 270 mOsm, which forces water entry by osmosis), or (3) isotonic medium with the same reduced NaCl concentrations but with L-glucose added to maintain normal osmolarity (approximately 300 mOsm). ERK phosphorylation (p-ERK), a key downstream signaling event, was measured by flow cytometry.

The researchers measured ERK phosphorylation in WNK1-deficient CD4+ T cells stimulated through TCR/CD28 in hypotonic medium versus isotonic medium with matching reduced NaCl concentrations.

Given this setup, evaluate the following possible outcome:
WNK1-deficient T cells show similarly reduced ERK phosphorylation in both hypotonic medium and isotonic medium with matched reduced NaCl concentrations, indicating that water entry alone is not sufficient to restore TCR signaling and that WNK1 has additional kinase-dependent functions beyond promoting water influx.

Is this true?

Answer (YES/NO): NO